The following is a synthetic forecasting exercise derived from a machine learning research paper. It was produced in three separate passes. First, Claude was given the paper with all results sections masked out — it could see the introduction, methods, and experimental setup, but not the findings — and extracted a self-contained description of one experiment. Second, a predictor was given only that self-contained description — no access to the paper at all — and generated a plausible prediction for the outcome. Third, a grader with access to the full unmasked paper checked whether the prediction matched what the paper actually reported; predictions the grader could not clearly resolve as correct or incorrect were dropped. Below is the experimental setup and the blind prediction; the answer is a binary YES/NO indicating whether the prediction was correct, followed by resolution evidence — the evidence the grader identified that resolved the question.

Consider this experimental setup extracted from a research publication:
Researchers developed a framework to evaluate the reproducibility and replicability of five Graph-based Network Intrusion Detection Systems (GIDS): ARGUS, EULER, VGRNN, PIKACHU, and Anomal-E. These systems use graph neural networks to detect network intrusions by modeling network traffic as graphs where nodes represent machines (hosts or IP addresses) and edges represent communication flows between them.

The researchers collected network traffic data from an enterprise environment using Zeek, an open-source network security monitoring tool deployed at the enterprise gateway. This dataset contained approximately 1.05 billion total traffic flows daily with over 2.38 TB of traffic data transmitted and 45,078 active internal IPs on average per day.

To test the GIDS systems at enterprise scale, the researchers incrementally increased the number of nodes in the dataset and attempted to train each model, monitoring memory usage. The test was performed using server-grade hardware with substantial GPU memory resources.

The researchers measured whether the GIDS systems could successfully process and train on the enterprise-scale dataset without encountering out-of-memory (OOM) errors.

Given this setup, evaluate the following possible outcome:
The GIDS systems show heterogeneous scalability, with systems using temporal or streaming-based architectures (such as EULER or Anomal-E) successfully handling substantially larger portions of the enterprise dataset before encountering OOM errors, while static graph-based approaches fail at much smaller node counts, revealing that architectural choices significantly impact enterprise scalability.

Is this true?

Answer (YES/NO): NO